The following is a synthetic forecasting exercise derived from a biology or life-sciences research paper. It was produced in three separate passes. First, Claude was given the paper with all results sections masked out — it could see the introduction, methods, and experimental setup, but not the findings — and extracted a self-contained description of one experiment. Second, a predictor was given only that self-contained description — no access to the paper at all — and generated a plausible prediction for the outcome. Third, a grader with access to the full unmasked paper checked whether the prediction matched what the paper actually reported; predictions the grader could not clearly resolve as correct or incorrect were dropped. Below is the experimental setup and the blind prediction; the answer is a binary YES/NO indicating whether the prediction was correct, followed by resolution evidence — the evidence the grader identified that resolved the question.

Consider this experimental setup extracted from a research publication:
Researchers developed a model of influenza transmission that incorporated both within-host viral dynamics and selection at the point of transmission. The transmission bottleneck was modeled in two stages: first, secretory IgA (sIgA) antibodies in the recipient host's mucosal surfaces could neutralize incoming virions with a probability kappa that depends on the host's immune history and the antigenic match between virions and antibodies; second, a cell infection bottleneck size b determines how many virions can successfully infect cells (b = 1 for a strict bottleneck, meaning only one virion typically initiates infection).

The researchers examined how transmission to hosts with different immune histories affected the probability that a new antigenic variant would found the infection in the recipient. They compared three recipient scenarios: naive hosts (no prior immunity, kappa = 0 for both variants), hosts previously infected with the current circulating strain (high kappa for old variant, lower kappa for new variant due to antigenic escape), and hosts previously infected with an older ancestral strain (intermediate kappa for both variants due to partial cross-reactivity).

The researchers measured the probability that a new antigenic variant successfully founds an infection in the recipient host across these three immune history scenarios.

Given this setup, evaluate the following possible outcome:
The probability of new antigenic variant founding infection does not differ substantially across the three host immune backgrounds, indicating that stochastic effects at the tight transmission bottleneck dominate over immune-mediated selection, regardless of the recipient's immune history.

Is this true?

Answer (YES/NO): NO